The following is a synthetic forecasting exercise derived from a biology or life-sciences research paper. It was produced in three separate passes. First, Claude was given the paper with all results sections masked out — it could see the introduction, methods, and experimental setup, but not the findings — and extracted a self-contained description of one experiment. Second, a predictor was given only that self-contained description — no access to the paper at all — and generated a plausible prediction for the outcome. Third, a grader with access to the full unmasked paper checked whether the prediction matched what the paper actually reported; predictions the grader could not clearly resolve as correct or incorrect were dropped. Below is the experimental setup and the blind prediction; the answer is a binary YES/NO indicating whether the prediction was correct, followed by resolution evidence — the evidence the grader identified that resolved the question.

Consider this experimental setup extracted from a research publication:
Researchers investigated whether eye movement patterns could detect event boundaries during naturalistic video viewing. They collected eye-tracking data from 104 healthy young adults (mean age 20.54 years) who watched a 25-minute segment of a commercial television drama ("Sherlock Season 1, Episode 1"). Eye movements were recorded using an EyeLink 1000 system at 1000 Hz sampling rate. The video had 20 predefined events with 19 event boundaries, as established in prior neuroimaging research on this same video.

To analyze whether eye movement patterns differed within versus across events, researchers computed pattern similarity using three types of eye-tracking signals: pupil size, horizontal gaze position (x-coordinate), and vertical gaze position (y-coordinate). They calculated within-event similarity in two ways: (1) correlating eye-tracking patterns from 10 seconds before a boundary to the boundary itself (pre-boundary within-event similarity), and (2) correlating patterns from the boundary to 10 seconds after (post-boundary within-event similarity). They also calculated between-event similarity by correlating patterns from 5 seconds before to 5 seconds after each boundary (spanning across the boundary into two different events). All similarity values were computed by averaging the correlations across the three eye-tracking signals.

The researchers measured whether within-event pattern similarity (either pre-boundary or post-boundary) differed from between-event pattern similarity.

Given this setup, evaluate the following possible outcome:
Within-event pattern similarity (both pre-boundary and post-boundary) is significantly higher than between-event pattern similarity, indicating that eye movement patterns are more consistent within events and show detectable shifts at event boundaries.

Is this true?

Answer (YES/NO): NO